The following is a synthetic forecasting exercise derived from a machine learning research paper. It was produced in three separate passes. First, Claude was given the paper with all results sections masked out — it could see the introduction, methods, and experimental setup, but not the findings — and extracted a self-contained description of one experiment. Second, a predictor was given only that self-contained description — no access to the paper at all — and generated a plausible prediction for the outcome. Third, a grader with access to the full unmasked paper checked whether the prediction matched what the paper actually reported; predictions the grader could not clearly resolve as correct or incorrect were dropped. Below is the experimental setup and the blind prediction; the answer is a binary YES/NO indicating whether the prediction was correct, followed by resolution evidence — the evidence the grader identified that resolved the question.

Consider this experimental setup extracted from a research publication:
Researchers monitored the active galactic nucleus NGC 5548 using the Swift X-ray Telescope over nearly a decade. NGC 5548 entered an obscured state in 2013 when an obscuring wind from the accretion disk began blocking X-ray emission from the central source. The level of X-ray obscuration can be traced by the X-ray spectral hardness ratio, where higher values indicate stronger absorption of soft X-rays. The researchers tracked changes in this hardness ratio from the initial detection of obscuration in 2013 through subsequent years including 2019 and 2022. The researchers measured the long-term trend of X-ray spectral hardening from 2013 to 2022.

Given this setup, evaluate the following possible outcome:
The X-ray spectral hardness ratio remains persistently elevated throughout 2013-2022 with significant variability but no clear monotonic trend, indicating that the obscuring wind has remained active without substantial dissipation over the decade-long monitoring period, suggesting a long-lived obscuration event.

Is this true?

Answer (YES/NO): NO